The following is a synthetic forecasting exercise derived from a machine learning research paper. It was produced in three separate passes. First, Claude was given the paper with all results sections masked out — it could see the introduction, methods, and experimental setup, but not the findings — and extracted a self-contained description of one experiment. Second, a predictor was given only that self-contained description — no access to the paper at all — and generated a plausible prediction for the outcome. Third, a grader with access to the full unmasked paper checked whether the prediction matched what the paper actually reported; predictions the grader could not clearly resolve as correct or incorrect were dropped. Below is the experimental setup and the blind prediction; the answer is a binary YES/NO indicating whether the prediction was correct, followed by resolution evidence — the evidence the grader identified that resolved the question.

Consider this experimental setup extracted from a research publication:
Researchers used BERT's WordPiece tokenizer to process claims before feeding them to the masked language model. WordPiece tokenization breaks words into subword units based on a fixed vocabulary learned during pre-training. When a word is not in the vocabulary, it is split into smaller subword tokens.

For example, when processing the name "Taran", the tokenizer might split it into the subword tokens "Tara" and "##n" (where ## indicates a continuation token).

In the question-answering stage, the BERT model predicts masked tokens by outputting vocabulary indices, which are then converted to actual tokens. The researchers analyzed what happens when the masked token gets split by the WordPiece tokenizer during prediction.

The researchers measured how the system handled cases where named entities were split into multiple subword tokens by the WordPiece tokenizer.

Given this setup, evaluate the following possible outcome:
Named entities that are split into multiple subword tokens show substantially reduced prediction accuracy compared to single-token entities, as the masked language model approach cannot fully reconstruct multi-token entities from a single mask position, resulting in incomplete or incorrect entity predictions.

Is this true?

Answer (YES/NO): YES